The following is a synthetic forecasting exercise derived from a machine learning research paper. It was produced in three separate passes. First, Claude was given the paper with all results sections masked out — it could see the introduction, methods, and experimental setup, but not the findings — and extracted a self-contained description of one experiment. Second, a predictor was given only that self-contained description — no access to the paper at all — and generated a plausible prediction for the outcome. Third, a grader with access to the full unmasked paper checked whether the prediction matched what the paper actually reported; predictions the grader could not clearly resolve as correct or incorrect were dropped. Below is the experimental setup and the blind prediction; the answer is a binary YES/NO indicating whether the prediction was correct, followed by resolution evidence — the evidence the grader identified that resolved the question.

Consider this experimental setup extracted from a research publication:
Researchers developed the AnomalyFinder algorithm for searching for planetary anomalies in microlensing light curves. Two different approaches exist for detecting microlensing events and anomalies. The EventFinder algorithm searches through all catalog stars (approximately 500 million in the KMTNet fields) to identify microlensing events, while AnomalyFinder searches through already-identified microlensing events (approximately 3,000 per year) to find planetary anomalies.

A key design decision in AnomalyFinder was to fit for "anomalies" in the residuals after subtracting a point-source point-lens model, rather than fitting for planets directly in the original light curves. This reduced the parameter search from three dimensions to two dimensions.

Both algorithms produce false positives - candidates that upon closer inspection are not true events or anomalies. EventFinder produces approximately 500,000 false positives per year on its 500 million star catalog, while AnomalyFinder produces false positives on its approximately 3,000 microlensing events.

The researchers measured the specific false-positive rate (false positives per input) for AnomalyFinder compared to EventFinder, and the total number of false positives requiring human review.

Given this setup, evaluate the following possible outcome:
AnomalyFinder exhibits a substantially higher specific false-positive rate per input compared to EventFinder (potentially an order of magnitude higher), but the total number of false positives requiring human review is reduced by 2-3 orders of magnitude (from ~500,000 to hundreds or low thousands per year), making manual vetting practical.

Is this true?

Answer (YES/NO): NO